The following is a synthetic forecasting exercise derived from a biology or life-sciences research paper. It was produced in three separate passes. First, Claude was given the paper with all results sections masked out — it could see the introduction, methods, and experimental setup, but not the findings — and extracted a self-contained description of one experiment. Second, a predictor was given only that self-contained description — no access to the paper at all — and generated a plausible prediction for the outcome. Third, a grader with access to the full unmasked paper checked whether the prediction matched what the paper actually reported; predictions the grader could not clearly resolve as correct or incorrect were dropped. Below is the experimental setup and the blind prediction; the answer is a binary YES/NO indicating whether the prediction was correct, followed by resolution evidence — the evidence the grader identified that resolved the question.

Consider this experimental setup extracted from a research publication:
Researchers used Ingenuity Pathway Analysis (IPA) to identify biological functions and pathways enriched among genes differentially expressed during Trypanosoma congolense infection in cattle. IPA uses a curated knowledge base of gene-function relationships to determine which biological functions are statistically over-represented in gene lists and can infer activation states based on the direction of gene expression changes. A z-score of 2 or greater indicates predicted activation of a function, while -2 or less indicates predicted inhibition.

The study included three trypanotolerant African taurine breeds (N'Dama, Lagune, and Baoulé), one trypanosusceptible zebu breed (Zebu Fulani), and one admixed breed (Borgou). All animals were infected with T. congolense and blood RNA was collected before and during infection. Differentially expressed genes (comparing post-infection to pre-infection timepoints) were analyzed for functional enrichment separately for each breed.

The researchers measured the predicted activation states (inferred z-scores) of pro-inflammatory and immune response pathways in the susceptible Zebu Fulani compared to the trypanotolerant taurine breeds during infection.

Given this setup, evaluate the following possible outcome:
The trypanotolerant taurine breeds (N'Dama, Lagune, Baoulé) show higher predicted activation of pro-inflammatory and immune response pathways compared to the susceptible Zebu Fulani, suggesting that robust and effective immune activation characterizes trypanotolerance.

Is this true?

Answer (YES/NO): YES